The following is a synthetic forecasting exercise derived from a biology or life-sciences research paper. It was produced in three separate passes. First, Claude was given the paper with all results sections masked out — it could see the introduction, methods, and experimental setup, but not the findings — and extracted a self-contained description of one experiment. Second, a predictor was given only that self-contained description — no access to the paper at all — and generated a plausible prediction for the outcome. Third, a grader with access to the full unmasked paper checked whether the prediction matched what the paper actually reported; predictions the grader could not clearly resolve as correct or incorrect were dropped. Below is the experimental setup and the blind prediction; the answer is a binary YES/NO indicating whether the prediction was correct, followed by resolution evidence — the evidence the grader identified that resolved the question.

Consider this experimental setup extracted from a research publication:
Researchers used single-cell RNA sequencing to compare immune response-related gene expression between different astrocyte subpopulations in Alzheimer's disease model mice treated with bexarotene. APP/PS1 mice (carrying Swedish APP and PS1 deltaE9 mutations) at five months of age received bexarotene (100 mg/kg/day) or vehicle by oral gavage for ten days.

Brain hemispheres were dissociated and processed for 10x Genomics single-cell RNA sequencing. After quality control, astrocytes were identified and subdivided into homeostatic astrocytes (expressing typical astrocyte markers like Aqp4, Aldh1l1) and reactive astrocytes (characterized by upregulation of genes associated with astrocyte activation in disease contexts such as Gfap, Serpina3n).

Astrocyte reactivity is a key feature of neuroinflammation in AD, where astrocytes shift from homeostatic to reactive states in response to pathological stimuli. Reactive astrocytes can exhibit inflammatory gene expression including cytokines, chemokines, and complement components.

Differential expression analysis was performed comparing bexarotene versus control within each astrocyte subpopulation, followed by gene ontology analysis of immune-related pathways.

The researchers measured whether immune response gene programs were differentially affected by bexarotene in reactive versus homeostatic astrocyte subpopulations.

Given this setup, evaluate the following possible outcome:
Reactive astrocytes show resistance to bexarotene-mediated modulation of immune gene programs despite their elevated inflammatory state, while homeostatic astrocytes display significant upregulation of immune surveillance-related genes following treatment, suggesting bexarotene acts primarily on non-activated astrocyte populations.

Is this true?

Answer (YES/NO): NO